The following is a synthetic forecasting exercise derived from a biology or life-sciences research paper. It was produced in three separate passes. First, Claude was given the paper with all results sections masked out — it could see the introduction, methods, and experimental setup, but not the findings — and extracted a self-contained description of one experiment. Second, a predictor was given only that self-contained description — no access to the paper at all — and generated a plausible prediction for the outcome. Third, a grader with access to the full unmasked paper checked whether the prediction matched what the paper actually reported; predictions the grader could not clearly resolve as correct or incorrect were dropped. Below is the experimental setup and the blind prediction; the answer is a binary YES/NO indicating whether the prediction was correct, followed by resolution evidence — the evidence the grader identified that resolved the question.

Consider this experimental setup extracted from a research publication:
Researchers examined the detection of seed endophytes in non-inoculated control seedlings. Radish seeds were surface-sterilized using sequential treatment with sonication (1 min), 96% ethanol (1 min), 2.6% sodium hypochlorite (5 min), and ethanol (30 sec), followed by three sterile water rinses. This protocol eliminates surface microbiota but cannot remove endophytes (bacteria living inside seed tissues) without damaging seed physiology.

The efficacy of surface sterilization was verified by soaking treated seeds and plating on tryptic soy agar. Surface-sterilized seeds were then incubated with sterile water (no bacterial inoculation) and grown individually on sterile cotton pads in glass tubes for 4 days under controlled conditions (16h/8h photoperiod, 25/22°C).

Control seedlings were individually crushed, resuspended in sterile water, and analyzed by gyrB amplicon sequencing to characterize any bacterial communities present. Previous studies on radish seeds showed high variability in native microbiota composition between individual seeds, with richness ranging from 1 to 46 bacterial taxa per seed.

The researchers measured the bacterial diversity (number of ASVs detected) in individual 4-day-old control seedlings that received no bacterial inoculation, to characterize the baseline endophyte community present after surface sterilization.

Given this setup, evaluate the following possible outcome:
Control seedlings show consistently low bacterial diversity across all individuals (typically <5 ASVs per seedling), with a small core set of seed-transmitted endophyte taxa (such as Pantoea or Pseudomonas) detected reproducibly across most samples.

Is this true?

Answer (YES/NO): NO